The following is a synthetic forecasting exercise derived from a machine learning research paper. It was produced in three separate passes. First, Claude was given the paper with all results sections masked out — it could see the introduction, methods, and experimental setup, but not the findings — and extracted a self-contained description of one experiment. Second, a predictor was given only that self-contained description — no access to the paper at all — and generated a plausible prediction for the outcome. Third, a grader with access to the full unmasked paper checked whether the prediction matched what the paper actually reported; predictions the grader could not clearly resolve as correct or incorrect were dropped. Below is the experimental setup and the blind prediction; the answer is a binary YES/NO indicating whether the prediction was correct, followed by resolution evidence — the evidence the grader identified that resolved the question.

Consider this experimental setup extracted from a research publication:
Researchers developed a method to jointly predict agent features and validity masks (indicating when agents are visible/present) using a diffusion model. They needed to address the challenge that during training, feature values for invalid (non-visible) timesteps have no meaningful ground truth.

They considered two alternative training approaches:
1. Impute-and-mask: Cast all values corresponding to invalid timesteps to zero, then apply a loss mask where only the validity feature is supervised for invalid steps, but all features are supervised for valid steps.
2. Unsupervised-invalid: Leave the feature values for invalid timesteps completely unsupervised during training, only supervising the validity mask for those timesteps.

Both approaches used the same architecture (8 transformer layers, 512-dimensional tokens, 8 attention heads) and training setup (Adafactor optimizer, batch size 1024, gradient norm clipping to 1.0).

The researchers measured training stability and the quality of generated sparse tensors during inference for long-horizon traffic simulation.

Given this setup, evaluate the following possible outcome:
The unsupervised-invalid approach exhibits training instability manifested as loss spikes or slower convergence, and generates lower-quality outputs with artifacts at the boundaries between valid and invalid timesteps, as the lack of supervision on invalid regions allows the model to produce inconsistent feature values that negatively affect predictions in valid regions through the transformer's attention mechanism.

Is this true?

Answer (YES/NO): NO